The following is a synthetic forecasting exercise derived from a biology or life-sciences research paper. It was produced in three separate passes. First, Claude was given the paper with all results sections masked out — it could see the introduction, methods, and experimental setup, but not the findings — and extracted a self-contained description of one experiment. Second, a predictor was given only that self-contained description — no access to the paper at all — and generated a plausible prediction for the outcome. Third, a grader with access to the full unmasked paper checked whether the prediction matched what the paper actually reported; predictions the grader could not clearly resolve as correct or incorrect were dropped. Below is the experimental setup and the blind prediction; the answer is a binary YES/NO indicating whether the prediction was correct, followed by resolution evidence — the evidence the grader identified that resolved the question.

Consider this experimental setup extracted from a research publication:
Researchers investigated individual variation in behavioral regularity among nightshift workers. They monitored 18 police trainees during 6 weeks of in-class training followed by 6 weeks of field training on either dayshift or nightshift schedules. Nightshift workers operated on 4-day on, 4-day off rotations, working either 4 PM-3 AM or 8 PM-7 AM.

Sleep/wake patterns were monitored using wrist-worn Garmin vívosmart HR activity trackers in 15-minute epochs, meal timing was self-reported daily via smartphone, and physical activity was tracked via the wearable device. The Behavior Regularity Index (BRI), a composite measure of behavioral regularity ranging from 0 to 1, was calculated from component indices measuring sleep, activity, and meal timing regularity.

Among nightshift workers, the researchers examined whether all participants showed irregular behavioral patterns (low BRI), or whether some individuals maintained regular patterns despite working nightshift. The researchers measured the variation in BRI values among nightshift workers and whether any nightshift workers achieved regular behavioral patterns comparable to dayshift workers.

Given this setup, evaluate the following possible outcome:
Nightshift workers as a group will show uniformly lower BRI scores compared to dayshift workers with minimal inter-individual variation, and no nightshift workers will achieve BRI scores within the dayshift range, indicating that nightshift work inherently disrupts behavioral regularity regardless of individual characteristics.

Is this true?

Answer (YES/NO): NO